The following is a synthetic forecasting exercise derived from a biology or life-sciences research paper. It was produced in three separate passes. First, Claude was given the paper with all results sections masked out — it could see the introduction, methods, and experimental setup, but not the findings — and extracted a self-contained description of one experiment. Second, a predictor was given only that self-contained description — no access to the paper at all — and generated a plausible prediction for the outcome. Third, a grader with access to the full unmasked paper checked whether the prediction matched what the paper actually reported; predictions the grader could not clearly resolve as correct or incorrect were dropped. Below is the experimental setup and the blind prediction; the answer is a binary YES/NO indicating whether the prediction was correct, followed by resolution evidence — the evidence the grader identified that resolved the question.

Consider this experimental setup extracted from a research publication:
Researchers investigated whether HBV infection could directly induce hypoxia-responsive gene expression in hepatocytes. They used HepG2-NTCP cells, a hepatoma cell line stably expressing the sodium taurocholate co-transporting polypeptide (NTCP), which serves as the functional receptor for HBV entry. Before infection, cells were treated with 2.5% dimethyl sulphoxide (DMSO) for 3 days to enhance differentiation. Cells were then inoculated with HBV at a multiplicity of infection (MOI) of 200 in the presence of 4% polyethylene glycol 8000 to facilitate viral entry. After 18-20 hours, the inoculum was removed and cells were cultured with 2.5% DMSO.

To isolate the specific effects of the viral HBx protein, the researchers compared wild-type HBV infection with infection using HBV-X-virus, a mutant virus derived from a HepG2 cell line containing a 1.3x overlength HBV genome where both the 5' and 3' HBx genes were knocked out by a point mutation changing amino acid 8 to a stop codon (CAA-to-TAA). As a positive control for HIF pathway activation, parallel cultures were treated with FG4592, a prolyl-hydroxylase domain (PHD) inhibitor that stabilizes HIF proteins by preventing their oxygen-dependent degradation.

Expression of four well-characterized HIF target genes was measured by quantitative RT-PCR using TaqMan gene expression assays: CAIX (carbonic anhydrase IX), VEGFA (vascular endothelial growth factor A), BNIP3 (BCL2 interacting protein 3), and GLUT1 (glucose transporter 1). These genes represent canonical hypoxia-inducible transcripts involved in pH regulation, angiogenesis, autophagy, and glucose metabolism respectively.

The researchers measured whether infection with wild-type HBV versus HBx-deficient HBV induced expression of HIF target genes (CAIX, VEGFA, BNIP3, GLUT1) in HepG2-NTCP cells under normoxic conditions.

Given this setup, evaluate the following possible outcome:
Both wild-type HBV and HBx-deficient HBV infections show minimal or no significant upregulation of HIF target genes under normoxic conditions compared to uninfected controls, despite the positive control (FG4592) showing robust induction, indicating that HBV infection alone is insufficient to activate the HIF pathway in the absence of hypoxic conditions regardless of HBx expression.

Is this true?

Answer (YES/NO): YES